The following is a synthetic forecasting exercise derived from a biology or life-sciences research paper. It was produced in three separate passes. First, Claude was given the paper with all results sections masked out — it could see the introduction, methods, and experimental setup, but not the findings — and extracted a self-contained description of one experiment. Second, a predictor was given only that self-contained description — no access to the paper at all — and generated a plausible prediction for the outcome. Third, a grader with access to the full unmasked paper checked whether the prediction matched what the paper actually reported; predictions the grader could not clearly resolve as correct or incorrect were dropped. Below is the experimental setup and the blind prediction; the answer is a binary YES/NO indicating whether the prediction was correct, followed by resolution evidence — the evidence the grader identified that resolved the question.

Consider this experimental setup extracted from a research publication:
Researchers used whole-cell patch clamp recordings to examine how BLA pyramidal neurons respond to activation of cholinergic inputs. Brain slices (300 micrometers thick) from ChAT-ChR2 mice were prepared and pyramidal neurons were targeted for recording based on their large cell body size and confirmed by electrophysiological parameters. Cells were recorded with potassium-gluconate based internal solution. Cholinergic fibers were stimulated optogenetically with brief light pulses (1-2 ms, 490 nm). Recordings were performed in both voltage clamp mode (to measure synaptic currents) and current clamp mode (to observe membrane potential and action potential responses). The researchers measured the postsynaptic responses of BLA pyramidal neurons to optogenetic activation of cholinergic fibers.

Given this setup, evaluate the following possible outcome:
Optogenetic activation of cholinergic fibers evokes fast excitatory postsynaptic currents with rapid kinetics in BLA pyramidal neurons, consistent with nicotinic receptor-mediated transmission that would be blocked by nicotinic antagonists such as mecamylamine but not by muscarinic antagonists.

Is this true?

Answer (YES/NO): YES